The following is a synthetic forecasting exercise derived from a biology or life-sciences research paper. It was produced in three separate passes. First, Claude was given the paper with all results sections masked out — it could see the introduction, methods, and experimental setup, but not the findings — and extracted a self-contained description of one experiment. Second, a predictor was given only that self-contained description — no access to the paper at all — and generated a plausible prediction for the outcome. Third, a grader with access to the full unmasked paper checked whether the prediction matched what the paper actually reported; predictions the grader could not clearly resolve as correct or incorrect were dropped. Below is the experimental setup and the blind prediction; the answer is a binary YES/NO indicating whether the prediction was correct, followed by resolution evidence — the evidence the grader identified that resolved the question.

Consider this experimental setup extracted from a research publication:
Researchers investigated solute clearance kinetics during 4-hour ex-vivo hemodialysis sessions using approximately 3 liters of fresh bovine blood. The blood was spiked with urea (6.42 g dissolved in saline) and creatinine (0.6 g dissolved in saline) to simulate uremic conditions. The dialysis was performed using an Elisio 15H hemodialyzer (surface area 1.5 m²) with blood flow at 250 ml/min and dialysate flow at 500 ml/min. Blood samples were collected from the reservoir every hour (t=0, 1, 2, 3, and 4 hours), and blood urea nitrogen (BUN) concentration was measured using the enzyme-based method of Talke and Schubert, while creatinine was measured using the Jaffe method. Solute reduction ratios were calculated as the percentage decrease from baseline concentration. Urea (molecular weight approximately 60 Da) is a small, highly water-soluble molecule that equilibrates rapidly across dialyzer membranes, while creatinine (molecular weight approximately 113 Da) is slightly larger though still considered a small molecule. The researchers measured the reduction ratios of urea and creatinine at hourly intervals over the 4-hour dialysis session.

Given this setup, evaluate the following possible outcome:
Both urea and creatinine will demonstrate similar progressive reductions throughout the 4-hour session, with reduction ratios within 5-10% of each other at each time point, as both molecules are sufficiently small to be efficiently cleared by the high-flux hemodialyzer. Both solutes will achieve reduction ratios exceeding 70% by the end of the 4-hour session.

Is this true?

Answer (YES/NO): NO